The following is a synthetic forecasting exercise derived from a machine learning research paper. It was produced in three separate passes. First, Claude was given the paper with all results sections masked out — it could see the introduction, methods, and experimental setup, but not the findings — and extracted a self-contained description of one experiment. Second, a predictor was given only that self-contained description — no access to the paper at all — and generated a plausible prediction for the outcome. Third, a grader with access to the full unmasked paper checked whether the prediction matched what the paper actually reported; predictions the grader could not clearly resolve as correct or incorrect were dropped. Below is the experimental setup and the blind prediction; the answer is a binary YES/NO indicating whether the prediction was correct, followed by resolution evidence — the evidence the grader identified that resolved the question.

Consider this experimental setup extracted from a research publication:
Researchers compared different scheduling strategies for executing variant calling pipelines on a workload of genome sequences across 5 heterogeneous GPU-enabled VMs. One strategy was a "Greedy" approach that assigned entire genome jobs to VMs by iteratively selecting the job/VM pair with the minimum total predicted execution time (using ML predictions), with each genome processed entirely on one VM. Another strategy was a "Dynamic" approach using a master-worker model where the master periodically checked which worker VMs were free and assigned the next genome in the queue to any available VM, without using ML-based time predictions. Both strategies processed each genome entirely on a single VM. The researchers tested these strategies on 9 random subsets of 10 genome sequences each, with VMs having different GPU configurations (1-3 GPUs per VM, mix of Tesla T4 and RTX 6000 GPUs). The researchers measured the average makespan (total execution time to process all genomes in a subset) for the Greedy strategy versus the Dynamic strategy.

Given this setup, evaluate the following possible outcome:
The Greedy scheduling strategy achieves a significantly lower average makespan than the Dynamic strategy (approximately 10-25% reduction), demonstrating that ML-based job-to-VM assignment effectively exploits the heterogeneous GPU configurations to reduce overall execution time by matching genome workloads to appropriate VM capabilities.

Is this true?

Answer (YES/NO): NO